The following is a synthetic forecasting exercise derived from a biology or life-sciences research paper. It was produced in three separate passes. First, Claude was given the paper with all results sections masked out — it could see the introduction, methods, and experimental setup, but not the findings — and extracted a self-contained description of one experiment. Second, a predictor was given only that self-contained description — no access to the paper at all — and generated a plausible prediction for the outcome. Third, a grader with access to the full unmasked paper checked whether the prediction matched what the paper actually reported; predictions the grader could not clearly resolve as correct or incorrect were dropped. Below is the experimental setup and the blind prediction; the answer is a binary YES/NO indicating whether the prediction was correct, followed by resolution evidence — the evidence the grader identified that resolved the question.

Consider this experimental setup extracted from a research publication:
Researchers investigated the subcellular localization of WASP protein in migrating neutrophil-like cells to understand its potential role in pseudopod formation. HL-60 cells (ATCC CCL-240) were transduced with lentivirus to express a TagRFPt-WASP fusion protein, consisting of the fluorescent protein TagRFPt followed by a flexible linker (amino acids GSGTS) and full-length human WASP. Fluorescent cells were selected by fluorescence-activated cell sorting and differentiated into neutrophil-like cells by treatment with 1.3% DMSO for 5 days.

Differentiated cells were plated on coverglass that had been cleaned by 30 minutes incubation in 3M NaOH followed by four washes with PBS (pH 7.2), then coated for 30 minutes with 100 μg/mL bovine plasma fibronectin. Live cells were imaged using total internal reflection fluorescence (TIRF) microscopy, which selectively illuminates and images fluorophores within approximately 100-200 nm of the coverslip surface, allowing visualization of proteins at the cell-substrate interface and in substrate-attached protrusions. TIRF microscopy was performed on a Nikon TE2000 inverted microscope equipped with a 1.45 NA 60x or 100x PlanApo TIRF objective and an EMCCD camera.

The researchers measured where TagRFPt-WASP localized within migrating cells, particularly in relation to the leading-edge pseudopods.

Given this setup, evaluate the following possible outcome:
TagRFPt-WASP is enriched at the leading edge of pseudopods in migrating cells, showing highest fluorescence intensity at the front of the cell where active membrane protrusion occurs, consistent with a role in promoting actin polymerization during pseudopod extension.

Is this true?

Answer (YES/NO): YES